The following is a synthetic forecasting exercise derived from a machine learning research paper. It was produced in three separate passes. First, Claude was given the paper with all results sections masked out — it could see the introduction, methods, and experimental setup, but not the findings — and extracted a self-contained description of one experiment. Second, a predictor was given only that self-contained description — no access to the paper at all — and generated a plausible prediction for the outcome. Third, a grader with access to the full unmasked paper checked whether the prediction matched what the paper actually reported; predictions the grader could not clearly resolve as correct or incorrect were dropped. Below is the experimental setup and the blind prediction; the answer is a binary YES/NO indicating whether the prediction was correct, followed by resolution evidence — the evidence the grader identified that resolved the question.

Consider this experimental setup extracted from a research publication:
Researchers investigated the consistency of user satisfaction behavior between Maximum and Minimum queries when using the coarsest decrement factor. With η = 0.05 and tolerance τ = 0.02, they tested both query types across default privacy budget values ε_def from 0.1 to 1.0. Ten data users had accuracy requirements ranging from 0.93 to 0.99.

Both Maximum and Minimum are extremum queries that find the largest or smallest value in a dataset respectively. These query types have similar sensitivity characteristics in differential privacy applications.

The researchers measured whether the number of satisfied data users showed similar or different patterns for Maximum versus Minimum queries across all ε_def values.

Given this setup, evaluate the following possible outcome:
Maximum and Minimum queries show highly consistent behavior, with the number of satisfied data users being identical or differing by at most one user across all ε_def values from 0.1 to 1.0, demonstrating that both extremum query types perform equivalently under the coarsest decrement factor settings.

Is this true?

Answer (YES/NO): YES